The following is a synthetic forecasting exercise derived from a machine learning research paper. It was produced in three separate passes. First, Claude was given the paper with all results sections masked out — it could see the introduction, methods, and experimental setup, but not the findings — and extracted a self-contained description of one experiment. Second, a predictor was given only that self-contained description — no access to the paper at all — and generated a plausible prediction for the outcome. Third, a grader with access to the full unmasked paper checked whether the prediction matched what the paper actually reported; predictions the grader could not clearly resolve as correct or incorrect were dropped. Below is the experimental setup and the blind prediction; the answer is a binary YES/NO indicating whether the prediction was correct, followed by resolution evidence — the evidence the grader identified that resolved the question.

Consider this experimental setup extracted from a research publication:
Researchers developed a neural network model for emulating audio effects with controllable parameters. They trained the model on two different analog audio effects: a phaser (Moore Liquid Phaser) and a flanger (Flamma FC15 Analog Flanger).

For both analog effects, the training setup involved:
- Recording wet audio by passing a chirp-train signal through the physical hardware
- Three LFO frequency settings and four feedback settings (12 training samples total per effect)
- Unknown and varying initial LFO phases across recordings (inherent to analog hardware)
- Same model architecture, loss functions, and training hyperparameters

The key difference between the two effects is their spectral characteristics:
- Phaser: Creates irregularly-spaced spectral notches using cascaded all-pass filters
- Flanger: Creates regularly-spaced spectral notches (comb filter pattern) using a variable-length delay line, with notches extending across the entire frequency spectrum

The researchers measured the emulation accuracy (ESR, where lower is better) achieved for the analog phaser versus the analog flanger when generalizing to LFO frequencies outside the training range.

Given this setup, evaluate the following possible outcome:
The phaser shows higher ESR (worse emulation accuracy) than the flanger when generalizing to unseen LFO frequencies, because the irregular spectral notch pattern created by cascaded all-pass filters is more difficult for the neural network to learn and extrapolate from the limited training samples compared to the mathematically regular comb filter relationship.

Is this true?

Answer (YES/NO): NO